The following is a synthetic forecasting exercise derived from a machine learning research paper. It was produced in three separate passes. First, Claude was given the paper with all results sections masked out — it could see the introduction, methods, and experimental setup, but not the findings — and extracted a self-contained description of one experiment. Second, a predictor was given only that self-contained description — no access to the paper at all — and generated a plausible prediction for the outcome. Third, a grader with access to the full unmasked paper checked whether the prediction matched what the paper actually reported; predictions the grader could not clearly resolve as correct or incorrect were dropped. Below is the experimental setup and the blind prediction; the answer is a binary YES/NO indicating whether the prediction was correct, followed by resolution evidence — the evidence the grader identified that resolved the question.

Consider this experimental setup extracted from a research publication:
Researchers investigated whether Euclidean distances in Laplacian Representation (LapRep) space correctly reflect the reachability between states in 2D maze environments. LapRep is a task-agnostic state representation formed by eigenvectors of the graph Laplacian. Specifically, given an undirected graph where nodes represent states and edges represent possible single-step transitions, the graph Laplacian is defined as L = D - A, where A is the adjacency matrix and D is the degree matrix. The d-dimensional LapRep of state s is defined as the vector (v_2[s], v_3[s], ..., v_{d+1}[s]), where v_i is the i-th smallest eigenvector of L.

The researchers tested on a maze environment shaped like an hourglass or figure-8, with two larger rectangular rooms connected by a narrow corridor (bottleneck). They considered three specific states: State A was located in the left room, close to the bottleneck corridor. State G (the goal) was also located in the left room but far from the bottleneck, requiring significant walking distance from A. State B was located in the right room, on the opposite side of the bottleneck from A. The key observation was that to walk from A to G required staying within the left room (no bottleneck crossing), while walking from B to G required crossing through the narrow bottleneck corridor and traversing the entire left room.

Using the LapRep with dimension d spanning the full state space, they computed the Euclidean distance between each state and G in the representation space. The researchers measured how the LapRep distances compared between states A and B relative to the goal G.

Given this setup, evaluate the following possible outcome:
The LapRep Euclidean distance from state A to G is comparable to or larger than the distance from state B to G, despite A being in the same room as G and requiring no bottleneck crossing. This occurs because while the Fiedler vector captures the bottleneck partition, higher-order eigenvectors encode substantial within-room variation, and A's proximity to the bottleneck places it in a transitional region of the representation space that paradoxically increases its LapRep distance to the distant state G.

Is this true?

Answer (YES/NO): YES